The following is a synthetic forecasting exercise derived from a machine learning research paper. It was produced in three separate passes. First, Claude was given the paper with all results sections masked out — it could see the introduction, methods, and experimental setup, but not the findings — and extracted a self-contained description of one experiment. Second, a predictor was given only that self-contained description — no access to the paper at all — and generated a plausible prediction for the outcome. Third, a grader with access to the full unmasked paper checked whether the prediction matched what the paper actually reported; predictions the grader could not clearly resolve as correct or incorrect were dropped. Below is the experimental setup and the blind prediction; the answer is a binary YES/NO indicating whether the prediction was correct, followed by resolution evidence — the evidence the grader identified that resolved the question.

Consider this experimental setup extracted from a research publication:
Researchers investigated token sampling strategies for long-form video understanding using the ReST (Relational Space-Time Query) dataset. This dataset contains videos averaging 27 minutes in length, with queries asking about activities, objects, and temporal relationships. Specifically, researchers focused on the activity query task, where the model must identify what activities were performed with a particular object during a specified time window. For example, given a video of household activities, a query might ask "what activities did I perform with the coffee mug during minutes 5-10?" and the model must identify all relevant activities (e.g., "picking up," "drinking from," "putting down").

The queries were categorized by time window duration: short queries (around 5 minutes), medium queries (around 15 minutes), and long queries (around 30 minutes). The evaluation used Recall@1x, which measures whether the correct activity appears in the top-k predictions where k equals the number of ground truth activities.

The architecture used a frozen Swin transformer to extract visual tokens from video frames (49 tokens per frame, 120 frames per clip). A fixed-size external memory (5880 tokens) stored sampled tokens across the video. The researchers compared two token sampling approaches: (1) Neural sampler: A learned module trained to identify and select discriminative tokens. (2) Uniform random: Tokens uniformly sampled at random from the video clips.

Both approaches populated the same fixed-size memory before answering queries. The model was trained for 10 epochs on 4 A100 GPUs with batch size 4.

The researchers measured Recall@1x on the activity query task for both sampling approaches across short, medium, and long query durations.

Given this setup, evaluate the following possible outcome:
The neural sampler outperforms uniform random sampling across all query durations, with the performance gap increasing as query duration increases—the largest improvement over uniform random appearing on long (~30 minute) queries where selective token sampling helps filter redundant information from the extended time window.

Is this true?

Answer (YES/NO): NO